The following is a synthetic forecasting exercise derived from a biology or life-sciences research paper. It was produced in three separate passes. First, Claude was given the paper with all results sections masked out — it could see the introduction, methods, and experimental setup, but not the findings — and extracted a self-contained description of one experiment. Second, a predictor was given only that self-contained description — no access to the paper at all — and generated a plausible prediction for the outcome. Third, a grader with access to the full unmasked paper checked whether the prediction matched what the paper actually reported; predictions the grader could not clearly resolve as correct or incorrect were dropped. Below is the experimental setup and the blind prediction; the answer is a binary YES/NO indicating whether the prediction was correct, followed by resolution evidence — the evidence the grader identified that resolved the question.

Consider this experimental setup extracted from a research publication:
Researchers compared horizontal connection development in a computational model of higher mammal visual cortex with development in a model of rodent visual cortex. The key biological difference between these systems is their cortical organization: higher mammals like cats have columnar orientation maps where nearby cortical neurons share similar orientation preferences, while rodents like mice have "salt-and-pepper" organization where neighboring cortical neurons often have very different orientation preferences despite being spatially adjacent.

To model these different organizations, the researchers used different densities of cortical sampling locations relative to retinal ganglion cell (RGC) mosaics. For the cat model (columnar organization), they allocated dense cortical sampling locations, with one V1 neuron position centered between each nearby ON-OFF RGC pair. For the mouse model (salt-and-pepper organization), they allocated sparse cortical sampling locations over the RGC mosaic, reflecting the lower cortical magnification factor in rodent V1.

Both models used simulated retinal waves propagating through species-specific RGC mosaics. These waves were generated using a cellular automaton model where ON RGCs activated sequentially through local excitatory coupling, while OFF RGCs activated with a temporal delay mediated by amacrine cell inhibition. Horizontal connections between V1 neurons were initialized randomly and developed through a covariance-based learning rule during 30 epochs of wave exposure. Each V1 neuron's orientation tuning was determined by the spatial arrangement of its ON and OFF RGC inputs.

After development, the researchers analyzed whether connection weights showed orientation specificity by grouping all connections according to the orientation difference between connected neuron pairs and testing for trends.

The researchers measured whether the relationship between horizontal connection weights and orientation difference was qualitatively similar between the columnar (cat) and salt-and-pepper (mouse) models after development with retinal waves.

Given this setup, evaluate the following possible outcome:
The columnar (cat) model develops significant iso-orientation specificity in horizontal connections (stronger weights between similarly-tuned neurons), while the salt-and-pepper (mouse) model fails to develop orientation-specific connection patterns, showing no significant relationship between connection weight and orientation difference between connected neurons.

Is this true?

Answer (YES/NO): NO